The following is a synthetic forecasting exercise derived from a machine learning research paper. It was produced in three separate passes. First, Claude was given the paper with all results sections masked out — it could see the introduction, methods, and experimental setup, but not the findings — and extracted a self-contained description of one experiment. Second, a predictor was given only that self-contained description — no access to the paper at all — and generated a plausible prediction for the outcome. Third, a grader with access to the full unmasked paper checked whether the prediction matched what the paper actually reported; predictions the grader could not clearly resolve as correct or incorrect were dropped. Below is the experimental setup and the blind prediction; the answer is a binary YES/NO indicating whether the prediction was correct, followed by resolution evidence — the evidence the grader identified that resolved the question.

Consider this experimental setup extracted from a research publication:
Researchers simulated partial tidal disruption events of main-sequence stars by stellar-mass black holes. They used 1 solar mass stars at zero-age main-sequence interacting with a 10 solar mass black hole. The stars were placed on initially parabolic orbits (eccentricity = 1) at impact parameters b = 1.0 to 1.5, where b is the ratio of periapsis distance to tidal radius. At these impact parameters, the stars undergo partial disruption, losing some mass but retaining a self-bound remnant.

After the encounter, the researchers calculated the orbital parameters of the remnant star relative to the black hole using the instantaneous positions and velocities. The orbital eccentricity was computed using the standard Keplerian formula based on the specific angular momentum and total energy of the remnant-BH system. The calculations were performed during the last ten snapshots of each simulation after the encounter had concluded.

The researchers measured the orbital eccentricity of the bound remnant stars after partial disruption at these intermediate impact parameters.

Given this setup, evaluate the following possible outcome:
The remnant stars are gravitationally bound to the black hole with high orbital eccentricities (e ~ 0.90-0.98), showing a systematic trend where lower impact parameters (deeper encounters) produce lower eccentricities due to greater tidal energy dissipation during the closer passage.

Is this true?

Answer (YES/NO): YES